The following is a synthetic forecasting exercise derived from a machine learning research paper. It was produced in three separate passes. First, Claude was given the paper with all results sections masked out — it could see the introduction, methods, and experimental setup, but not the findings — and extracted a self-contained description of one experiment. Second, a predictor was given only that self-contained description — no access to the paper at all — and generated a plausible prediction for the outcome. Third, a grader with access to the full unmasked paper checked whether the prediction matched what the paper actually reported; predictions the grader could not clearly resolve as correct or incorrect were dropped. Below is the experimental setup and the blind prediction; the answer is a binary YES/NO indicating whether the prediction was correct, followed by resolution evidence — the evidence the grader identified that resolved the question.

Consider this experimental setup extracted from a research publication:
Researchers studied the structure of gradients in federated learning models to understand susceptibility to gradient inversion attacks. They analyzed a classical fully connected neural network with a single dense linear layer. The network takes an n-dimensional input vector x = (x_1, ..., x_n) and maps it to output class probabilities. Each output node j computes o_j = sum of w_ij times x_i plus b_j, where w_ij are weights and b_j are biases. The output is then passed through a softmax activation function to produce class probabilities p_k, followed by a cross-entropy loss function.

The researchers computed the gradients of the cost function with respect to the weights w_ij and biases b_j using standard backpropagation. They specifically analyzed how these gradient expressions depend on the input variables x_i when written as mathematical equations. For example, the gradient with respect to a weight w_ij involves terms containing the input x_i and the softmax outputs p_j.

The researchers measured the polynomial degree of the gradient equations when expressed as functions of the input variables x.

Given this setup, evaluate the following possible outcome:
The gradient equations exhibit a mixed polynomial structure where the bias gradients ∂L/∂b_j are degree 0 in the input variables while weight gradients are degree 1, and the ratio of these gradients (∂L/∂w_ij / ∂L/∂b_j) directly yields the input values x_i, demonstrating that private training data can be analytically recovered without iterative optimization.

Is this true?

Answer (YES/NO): YES